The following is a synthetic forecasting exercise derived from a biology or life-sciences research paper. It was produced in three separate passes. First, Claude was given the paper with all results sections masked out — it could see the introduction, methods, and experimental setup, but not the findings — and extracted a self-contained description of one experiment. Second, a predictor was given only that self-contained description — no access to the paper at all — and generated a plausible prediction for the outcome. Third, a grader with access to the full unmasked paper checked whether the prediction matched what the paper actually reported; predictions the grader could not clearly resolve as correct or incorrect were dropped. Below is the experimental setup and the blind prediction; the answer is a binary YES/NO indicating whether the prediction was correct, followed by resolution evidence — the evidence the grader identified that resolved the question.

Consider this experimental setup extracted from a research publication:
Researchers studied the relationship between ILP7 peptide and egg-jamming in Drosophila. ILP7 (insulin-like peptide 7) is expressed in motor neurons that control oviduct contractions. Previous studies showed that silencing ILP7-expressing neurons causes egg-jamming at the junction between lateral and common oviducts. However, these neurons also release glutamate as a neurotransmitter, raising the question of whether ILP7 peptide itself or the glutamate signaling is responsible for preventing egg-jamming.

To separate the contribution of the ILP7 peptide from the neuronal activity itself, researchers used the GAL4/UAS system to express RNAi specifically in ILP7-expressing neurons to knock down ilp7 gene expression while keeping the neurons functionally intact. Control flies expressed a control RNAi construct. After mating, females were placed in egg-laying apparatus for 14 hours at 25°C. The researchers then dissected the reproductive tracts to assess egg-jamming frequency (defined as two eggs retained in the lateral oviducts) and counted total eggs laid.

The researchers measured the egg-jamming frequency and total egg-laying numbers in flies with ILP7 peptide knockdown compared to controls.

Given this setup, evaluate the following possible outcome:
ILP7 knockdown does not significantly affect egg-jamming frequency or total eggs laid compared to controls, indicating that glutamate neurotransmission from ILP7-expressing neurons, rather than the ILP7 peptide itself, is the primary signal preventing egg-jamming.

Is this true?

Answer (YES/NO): NO